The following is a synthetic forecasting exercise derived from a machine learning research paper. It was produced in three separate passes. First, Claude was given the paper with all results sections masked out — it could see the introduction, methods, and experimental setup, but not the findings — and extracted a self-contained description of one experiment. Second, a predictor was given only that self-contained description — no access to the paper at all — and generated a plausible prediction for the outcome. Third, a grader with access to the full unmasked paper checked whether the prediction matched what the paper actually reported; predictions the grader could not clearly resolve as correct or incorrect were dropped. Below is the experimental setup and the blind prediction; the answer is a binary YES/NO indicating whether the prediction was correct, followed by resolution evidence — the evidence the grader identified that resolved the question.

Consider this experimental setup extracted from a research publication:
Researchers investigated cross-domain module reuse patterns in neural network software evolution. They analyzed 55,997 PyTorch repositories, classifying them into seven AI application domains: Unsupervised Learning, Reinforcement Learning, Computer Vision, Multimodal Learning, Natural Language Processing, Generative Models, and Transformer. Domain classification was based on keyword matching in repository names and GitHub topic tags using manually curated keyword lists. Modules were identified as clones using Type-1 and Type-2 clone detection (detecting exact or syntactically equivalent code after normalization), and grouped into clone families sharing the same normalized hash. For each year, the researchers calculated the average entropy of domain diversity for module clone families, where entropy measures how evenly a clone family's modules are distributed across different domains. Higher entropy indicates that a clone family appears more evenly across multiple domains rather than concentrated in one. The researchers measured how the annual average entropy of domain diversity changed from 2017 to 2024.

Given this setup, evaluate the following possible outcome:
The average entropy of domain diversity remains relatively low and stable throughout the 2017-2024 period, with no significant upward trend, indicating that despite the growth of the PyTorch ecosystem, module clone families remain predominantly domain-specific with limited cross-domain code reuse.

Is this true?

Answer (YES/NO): NO